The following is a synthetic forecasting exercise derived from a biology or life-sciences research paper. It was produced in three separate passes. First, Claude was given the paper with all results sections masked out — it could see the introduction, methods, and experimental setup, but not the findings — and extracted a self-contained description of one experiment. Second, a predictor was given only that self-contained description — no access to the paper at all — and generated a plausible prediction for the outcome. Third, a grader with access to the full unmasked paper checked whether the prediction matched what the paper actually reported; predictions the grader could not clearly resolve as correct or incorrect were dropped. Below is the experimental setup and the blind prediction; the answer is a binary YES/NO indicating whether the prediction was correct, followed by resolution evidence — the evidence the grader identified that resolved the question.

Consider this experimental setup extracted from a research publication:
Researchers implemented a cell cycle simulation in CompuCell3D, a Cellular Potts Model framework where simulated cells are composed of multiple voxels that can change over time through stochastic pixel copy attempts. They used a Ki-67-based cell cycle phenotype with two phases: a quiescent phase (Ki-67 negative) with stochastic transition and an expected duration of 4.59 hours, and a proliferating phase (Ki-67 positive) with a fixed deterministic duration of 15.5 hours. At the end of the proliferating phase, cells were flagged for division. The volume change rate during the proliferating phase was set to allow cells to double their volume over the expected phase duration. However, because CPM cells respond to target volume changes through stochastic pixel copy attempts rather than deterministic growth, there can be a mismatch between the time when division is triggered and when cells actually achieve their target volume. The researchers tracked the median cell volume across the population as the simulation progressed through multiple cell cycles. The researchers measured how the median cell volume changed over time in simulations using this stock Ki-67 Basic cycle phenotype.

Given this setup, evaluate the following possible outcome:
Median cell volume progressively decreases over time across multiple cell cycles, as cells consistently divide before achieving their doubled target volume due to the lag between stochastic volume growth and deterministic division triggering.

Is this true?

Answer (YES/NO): YES